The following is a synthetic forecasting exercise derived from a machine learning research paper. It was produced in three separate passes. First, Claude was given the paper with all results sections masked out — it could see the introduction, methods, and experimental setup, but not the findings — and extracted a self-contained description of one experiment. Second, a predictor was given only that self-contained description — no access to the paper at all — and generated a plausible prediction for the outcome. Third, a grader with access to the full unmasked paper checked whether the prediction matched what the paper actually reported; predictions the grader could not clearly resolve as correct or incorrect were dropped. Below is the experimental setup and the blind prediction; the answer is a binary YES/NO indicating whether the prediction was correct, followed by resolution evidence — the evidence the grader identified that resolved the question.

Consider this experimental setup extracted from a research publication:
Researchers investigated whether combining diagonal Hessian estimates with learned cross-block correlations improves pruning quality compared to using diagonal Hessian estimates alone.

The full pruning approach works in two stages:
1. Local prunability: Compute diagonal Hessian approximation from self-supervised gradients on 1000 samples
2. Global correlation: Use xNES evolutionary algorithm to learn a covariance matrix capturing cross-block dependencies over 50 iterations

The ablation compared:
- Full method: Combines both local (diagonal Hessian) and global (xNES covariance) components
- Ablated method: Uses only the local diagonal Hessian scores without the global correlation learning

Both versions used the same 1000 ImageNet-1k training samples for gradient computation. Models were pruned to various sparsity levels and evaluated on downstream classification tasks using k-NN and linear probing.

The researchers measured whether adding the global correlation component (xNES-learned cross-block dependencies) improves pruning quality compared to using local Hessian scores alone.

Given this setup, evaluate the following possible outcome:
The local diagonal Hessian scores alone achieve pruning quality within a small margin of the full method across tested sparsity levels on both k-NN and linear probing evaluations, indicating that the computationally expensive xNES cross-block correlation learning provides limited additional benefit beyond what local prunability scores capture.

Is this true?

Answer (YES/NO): NO